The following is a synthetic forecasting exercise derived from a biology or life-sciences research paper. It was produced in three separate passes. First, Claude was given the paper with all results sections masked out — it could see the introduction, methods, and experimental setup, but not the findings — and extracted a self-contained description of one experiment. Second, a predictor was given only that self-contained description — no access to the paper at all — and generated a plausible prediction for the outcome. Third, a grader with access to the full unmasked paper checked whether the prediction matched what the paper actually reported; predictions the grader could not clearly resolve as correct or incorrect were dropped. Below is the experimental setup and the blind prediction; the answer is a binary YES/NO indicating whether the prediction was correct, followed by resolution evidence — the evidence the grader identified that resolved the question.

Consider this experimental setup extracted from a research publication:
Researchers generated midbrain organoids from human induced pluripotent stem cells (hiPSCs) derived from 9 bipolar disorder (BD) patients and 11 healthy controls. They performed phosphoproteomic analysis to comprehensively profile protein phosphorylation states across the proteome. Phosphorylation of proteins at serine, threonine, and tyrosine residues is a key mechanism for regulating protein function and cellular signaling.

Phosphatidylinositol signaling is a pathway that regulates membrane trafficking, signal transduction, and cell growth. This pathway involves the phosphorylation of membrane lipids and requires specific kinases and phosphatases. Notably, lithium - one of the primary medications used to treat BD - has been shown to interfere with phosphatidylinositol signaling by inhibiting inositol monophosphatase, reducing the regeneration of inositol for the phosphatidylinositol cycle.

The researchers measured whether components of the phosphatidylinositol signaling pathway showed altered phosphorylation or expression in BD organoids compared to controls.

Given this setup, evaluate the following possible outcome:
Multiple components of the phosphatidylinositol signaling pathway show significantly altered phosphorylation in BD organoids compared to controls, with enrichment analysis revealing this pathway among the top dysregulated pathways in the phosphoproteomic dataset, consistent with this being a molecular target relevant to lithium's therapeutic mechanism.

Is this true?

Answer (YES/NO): YES